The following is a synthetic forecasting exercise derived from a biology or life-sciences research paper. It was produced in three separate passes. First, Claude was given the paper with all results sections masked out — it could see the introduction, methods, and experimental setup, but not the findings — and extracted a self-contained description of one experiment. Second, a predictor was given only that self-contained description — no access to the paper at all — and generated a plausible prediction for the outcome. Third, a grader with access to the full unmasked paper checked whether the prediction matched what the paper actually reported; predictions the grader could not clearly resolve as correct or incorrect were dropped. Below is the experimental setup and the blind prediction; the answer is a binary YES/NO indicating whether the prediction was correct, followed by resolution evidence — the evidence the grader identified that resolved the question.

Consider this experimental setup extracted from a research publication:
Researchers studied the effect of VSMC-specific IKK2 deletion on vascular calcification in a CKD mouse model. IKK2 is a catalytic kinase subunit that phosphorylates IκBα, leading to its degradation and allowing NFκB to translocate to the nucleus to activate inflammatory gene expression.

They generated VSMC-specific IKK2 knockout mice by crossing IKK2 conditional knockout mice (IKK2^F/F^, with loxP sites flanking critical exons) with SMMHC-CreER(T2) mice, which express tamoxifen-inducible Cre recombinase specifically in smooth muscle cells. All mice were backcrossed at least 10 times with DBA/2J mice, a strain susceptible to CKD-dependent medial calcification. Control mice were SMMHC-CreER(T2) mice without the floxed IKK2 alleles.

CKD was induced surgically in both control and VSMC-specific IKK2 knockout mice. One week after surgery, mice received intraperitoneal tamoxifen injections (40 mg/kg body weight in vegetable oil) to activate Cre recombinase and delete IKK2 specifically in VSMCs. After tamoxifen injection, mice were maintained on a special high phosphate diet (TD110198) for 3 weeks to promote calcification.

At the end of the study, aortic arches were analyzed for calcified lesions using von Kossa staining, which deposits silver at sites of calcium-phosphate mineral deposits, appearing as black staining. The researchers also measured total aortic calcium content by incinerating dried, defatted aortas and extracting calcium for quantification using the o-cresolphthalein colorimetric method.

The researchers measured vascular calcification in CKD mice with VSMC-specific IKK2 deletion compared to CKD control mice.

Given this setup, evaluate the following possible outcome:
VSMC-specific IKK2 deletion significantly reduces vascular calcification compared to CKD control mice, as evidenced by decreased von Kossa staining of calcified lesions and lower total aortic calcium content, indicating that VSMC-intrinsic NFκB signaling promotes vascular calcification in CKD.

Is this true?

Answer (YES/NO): NO